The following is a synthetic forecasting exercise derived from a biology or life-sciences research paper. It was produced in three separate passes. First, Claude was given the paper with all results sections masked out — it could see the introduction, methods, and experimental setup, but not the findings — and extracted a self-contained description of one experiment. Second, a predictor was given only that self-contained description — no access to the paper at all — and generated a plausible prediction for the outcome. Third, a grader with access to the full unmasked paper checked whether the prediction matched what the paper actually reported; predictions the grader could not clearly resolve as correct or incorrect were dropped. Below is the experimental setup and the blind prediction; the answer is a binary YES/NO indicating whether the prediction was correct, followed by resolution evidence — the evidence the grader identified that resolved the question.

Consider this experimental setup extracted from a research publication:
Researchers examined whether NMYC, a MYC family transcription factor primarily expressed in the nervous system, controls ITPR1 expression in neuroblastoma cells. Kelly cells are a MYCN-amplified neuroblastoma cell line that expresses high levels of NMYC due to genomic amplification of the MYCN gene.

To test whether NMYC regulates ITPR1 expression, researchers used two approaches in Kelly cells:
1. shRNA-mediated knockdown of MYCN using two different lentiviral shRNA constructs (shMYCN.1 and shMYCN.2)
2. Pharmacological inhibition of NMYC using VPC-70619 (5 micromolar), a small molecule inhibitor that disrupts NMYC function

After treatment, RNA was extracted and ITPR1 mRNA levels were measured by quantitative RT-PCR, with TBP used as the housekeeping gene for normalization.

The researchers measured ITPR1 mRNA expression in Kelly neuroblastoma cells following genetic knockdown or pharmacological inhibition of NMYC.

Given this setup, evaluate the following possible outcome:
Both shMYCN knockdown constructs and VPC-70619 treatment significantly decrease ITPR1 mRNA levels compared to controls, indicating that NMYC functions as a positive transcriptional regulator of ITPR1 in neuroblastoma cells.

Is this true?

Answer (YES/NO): YES